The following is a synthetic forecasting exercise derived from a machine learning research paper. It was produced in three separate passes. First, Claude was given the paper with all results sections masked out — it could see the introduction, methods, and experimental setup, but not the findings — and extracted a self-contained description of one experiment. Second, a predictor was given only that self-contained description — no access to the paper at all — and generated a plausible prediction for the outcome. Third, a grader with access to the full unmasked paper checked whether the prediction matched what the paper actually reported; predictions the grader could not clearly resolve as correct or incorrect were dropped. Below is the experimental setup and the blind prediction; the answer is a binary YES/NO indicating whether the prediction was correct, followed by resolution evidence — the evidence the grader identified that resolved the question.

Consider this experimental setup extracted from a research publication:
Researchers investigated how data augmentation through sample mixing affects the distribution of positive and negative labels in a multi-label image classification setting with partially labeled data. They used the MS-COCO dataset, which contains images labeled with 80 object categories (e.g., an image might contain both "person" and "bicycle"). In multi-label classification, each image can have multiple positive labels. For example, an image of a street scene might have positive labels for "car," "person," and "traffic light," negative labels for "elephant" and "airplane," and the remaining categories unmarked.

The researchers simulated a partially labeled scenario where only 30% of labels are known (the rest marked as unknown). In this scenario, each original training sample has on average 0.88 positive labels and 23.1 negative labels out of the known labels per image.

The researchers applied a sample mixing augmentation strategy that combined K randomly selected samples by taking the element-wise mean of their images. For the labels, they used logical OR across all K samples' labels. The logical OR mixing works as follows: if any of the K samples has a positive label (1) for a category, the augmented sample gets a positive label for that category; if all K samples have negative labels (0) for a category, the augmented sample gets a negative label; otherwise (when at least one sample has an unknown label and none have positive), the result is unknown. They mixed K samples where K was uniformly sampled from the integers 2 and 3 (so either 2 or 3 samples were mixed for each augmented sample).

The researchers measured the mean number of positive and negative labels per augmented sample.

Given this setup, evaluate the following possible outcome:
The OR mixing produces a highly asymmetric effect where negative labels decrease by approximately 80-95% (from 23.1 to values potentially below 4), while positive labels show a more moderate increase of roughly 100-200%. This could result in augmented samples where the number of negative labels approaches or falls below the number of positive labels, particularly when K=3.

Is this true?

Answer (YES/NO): NO